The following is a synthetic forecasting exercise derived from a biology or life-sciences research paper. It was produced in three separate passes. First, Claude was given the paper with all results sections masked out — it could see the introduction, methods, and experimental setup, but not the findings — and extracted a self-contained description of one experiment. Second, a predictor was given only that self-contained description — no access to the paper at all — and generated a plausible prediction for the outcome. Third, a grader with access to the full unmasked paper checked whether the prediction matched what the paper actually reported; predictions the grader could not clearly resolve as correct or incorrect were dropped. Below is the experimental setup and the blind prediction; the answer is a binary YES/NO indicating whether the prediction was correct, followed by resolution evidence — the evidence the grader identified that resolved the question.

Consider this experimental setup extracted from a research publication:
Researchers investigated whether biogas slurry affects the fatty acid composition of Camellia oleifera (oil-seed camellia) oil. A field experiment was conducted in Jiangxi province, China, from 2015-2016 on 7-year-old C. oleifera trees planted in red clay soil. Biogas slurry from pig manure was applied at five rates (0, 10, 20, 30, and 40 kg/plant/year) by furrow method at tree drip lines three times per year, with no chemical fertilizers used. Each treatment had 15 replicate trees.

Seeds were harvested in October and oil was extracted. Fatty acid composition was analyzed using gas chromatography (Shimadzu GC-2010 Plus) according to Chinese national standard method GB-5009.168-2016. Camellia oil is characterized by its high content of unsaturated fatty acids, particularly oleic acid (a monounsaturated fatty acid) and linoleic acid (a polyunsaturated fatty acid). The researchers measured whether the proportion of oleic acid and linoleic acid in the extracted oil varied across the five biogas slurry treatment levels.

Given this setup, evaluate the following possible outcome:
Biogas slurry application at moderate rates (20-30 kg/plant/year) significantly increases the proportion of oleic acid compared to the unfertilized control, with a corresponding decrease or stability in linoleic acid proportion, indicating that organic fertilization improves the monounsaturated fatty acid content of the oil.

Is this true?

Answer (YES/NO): NO